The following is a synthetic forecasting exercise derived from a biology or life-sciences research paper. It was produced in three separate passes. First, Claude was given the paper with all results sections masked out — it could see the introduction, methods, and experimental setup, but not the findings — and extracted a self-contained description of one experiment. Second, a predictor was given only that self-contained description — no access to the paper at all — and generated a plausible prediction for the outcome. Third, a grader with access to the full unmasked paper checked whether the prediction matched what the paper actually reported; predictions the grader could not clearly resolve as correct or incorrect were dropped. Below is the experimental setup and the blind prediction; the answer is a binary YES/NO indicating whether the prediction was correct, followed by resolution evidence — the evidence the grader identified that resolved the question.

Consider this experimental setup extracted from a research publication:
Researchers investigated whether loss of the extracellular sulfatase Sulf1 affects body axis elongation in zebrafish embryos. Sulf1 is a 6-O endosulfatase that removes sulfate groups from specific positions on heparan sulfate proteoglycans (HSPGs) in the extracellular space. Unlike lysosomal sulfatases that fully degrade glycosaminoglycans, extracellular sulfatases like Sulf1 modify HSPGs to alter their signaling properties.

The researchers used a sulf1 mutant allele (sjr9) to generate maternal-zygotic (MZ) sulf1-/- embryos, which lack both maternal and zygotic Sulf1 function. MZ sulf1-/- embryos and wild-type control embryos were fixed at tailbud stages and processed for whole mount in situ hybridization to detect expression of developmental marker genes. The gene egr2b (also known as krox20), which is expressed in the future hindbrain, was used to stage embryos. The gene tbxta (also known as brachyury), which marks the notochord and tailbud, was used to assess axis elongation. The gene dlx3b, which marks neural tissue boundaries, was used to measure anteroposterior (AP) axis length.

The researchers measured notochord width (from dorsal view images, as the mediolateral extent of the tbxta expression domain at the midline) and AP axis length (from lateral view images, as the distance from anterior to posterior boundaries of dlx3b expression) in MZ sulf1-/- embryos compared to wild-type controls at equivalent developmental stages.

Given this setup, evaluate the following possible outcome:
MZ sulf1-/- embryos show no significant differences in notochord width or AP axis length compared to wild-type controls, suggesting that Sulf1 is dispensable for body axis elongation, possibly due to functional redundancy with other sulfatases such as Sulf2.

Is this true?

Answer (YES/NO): NO